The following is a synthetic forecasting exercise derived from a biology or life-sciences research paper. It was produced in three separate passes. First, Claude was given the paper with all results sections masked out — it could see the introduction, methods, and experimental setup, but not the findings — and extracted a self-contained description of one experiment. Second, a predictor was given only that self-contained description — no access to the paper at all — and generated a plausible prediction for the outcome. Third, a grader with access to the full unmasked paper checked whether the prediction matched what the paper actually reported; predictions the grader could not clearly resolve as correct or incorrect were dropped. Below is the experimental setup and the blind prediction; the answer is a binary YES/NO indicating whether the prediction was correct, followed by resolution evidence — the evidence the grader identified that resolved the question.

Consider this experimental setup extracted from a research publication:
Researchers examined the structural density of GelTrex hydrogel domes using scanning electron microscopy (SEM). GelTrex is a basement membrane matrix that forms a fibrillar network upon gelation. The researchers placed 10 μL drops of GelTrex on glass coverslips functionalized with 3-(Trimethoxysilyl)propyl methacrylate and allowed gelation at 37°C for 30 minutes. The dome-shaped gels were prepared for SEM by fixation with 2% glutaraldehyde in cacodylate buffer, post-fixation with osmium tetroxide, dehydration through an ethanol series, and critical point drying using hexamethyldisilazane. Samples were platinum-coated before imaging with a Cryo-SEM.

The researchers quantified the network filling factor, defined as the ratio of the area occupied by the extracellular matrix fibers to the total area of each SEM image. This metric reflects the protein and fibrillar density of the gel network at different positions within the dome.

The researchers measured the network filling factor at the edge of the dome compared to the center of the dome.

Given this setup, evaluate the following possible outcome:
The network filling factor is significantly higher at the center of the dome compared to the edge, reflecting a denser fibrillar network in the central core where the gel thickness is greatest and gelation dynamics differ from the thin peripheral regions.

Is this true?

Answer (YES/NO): NO